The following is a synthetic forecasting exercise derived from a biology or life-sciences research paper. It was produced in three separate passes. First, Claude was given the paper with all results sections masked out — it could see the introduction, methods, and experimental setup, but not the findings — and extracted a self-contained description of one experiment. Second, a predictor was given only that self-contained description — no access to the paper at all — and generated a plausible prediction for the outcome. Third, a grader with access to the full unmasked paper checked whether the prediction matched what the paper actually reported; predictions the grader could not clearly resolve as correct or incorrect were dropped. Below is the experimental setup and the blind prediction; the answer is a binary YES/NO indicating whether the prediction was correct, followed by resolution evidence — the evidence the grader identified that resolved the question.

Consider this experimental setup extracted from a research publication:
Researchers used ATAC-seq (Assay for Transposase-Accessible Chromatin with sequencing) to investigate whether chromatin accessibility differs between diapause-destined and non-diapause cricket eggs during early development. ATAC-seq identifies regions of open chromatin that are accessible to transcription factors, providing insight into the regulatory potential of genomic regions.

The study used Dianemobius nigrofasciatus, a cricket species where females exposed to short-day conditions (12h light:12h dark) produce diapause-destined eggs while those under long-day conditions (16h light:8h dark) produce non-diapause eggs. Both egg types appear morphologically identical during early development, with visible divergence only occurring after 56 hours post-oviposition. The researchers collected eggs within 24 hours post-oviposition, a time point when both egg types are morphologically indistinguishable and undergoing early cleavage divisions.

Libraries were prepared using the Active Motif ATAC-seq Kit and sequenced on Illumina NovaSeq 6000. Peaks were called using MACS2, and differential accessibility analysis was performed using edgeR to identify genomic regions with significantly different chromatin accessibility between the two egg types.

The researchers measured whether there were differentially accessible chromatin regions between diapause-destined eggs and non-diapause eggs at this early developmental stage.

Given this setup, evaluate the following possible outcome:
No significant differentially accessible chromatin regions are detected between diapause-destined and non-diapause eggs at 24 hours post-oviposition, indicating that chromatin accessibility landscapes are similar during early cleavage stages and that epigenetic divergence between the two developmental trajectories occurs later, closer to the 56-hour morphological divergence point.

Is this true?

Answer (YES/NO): NO